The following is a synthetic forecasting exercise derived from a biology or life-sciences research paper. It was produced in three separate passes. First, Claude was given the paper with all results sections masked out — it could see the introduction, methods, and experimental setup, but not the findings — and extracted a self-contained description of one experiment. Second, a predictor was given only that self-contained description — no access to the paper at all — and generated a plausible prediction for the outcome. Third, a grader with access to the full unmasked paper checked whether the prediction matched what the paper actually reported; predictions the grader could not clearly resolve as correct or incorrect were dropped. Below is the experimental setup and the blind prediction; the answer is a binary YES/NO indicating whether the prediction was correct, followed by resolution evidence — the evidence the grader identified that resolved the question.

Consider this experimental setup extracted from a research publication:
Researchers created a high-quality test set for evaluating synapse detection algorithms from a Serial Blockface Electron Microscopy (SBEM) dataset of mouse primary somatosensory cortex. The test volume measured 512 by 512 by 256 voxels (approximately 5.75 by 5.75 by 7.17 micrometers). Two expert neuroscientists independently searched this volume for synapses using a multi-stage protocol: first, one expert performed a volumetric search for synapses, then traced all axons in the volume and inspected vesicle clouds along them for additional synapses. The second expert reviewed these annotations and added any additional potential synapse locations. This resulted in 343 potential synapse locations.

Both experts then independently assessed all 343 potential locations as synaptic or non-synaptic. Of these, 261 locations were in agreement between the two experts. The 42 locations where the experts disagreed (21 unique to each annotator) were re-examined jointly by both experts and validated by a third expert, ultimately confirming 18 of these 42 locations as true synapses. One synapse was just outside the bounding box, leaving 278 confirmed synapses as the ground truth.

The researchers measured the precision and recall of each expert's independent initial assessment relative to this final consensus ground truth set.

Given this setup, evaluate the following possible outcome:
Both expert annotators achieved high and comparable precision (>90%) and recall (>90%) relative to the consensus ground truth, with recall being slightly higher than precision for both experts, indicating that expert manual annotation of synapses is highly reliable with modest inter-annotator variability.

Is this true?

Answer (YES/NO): YES